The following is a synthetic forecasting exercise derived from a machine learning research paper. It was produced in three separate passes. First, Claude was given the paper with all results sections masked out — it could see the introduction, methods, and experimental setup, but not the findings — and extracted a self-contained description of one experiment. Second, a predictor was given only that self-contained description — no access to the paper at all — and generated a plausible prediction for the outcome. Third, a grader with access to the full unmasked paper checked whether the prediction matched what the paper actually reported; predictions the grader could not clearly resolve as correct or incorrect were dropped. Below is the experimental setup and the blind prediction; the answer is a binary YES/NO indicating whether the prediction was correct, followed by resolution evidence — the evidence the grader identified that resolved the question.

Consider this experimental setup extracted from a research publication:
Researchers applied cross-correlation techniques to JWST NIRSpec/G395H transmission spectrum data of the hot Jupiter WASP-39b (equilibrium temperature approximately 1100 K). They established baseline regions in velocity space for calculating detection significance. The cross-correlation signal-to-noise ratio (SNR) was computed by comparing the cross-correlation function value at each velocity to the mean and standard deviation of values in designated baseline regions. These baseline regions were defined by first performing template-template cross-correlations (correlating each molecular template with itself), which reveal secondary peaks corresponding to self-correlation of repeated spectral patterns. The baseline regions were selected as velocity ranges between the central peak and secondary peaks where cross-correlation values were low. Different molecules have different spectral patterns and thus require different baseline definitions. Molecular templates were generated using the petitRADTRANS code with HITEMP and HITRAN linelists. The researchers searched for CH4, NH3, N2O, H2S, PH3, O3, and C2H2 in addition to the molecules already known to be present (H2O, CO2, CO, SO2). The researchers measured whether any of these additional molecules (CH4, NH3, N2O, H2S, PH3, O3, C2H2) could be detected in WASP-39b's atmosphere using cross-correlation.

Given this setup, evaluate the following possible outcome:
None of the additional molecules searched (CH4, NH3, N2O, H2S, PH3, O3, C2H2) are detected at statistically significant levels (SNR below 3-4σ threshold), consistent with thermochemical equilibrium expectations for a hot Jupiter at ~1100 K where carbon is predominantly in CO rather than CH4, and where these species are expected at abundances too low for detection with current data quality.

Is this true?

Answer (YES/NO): YES